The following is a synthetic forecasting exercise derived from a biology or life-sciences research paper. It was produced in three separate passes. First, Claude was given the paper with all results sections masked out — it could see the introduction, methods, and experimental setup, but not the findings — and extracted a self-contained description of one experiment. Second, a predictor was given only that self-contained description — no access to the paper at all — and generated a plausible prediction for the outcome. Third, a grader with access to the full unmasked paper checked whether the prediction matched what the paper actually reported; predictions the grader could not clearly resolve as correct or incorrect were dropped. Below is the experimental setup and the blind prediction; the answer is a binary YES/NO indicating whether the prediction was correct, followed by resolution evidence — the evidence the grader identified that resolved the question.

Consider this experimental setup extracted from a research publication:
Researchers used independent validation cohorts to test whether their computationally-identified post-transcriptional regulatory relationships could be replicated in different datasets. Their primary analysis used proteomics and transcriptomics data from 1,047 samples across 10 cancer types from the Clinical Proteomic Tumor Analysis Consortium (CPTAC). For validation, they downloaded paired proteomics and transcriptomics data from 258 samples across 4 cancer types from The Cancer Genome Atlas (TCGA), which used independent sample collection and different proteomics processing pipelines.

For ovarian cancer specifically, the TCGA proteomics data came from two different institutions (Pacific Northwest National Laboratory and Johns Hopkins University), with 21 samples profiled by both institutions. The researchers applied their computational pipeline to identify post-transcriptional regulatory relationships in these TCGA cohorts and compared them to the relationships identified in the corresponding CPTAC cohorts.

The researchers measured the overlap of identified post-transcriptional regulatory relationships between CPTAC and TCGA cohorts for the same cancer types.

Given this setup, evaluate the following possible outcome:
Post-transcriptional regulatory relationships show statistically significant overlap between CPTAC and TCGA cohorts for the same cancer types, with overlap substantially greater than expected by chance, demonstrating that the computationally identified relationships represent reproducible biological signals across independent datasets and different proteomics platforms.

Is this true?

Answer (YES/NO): YES